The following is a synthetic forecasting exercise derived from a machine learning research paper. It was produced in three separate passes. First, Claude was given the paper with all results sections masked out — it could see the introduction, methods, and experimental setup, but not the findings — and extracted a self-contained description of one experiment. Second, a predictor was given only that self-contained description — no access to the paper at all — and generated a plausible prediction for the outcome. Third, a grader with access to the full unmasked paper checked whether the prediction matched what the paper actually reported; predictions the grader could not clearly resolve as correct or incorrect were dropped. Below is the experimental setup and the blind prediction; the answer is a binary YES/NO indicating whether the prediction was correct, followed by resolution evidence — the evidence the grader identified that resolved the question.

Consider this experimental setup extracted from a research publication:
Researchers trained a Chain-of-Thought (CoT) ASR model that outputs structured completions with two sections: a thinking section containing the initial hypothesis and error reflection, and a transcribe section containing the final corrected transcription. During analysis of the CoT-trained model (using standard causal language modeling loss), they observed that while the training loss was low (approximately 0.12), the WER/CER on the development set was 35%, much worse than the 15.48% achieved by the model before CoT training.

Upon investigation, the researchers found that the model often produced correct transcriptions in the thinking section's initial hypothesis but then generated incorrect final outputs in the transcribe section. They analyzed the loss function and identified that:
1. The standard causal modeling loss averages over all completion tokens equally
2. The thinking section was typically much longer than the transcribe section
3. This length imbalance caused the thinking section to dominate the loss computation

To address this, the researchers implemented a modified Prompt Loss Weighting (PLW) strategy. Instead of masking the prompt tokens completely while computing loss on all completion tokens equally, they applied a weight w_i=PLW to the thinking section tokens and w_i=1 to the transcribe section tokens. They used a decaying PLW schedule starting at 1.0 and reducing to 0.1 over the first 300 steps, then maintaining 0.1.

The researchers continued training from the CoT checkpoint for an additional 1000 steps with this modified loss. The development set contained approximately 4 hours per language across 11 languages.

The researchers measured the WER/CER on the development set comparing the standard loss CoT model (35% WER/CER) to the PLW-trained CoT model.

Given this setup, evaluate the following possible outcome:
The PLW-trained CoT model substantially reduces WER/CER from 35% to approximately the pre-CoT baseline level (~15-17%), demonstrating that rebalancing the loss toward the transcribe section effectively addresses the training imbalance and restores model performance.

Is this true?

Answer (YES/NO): NO